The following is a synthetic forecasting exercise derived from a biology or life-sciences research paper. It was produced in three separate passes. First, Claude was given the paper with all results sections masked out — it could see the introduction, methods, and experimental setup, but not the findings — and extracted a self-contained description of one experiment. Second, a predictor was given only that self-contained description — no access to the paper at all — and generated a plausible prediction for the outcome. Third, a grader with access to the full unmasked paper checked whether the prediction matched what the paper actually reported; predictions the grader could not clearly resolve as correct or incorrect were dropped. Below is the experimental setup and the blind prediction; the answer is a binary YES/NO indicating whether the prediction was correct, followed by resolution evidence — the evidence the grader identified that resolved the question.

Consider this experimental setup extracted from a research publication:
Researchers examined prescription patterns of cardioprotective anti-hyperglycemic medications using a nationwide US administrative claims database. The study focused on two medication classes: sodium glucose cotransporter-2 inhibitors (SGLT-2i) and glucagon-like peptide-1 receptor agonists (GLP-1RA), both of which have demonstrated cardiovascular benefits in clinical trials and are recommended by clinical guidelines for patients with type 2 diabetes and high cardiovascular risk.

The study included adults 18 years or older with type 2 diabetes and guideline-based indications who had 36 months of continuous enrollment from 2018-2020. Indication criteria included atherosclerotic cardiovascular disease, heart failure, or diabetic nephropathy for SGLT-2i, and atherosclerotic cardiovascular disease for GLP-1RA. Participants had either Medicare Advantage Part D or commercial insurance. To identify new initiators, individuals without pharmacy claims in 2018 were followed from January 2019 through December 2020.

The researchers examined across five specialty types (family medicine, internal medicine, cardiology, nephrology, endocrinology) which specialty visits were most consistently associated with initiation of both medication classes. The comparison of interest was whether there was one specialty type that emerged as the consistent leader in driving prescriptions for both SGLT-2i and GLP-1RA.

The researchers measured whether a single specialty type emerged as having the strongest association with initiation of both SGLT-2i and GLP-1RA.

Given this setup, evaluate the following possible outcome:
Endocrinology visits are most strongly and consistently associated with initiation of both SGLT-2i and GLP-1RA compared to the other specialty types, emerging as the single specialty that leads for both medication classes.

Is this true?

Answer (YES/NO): YES